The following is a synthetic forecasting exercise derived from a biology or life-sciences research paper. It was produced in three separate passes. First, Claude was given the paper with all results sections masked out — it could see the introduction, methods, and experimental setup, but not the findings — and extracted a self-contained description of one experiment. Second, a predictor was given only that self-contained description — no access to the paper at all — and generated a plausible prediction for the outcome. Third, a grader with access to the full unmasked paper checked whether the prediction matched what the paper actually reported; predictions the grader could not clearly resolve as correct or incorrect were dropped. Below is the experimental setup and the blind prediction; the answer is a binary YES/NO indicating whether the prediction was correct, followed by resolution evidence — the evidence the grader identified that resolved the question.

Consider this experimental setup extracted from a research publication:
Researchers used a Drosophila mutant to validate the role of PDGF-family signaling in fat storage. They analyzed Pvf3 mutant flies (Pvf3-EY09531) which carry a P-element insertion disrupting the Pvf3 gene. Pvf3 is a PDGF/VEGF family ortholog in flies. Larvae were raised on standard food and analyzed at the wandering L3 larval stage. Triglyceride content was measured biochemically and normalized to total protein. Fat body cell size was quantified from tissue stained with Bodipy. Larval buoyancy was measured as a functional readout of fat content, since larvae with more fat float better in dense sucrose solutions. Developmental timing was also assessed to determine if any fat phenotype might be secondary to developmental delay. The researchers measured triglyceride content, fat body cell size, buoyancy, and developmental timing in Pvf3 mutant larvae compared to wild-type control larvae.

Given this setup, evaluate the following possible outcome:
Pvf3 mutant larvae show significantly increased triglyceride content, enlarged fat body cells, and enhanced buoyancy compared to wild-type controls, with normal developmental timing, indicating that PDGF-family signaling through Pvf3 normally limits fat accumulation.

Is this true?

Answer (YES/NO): NO